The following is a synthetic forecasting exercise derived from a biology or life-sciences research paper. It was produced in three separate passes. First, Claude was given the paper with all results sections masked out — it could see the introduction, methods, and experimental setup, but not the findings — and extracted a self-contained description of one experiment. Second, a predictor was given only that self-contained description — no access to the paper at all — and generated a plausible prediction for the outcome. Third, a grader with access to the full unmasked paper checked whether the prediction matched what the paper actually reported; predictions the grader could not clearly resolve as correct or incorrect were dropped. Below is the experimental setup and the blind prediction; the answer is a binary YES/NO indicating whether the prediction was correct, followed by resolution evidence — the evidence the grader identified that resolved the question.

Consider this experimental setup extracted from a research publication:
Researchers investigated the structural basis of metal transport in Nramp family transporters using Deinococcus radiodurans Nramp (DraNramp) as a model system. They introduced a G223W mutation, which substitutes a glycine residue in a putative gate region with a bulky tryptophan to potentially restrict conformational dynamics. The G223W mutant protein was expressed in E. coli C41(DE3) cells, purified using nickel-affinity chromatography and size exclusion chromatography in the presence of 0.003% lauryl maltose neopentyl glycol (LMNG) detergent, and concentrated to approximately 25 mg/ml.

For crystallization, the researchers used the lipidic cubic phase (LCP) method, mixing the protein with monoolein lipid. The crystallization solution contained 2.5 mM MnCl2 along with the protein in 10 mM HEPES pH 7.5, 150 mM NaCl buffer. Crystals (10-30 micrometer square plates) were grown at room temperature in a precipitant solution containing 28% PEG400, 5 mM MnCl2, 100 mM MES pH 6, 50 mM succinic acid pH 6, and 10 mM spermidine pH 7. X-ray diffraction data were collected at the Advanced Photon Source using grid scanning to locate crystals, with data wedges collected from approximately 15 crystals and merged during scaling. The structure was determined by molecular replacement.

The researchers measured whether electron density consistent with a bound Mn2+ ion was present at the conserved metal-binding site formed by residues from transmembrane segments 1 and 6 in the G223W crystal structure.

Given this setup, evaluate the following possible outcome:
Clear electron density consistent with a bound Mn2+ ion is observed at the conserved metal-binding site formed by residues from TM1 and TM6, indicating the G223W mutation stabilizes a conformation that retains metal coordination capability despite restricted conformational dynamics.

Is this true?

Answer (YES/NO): YES